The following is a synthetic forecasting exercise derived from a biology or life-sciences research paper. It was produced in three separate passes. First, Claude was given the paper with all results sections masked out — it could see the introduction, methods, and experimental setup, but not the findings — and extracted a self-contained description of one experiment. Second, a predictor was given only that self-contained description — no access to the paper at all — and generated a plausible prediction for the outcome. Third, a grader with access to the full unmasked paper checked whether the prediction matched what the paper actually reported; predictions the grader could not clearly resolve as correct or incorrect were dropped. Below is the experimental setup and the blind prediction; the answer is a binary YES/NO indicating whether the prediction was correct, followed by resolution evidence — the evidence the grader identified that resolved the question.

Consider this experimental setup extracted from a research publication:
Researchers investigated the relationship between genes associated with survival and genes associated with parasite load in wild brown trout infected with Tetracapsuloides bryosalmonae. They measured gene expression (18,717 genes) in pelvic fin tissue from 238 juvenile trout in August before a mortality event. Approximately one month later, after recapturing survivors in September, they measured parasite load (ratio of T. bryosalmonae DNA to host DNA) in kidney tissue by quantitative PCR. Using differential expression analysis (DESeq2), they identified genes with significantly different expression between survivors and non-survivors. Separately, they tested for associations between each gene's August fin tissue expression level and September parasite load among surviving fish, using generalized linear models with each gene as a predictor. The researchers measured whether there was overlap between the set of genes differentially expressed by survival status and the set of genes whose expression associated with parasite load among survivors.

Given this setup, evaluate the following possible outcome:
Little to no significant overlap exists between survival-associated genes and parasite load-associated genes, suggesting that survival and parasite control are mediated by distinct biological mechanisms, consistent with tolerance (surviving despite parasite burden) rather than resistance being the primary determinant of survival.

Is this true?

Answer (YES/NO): NO